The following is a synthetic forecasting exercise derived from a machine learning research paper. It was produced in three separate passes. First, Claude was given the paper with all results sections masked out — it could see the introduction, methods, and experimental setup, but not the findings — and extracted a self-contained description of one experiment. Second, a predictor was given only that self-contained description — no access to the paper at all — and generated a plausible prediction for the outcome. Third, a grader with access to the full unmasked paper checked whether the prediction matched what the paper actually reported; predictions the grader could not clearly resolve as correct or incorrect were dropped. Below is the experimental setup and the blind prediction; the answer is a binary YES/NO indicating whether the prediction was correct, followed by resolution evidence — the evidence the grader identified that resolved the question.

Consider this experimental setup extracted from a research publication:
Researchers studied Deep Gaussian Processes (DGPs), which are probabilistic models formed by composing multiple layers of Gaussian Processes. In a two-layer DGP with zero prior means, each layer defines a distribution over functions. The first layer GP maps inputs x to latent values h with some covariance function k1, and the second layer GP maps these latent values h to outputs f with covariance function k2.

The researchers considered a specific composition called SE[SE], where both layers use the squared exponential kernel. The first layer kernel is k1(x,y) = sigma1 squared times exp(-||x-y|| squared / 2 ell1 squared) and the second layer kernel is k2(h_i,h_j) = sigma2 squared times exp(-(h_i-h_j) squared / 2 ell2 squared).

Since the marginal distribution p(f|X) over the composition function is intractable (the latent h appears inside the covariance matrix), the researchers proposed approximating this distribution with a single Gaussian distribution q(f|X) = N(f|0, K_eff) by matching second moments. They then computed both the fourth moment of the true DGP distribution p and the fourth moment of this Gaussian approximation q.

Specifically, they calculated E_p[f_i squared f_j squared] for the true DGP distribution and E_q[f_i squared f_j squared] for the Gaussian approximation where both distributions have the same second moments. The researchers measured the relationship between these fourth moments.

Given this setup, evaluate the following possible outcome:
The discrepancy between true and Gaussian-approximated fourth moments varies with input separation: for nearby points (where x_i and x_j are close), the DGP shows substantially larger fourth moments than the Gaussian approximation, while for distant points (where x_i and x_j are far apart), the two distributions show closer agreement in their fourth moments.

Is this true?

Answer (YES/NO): NO